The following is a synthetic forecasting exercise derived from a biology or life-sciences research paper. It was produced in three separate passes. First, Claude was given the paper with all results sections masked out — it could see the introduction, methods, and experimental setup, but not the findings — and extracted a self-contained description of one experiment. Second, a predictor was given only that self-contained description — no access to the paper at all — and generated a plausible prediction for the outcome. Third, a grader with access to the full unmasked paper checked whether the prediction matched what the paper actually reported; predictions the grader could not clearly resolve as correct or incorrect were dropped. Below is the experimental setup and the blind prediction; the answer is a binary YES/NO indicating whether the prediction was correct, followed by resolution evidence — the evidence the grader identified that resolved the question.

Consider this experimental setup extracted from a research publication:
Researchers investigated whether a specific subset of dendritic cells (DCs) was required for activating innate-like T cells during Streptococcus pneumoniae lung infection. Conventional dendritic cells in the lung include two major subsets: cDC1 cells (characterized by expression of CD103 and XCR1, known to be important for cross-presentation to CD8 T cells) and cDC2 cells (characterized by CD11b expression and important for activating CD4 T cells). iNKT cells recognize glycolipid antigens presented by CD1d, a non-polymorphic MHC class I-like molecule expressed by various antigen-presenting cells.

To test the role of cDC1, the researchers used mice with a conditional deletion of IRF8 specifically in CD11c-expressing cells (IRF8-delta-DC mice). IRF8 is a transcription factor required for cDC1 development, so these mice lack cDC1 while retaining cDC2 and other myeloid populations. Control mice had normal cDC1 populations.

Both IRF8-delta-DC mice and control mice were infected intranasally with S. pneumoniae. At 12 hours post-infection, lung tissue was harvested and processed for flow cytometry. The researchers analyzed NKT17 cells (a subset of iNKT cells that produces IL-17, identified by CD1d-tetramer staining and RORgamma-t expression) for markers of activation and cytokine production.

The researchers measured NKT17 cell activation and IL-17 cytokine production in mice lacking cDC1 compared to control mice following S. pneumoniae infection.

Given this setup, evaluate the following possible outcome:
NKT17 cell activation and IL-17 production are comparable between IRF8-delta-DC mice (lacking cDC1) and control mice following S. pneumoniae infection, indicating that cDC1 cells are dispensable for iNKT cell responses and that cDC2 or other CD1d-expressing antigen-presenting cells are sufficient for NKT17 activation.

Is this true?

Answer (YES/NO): NO